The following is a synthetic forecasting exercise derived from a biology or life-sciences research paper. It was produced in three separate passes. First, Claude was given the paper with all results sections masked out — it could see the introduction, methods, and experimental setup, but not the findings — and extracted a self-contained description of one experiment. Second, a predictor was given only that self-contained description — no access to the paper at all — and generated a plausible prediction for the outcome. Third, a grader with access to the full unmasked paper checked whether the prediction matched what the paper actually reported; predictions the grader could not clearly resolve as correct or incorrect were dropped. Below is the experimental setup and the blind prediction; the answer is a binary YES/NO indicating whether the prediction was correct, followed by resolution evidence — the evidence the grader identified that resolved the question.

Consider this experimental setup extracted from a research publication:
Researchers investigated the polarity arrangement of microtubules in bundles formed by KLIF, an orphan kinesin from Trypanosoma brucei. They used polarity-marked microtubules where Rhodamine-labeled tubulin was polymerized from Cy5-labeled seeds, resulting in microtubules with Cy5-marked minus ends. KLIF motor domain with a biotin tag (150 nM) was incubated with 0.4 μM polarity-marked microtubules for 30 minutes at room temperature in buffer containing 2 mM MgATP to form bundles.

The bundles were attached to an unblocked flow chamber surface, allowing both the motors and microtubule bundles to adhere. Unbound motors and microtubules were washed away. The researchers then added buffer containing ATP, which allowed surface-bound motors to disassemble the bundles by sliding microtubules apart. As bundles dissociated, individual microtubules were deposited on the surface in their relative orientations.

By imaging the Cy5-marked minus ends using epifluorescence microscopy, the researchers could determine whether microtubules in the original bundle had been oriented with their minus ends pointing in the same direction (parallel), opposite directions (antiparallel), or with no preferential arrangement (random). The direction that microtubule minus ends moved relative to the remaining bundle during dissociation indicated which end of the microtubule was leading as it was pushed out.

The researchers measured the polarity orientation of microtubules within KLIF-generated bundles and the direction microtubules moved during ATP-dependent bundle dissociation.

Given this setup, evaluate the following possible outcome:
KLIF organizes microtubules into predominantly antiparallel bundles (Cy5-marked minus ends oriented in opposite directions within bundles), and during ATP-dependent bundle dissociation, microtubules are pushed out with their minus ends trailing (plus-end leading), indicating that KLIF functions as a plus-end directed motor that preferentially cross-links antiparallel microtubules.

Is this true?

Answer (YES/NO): NO